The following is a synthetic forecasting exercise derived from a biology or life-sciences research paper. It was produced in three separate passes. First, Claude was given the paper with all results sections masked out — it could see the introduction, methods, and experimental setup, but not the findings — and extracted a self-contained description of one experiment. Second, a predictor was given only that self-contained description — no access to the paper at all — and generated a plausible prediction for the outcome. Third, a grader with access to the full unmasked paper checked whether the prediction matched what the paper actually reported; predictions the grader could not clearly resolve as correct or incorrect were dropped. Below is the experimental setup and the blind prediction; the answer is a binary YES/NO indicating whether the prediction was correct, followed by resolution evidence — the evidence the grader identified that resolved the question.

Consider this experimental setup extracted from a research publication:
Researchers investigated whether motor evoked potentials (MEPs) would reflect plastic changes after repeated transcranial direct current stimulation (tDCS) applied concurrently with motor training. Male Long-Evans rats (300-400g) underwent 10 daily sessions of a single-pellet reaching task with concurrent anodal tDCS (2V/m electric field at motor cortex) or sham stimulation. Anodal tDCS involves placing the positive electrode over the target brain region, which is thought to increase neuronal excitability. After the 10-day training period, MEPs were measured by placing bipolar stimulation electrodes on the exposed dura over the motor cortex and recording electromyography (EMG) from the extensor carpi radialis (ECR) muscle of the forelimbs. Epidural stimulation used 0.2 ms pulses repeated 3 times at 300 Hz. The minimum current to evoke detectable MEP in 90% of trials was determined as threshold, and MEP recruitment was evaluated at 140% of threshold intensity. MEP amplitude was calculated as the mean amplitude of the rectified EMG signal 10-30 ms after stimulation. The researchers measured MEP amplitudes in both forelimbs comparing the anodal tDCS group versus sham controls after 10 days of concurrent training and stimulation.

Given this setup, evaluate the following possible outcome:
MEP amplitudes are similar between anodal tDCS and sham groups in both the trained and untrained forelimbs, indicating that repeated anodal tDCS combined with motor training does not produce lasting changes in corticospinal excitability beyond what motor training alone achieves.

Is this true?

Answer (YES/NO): YES